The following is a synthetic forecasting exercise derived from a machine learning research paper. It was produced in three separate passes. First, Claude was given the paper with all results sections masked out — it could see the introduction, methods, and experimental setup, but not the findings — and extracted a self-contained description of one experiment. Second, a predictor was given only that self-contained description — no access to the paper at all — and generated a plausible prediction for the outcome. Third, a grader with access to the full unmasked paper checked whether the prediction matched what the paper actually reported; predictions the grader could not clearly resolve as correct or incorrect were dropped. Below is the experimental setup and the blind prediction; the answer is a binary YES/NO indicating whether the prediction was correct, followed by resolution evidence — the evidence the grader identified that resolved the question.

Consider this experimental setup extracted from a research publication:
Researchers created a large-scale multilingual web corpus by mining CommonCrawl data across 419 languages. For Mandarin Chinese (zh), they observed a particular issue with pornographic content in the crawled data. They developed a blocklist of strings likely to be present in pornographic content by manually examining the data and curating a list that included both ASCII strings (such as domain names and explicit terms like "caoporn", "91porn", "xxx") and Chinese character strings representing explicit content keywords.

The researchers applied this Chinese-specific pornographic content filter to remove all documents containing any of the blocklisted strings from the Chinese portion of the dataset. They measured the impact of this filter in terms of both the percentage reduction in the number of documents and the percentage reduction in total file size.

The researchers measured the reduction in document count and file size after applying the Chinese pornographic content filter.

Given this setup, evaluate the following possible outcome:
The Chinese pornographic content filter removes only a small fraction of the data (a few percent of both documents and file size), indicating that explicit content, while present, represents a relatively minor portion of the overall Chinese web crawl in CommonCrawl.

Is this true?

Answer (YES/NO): NO